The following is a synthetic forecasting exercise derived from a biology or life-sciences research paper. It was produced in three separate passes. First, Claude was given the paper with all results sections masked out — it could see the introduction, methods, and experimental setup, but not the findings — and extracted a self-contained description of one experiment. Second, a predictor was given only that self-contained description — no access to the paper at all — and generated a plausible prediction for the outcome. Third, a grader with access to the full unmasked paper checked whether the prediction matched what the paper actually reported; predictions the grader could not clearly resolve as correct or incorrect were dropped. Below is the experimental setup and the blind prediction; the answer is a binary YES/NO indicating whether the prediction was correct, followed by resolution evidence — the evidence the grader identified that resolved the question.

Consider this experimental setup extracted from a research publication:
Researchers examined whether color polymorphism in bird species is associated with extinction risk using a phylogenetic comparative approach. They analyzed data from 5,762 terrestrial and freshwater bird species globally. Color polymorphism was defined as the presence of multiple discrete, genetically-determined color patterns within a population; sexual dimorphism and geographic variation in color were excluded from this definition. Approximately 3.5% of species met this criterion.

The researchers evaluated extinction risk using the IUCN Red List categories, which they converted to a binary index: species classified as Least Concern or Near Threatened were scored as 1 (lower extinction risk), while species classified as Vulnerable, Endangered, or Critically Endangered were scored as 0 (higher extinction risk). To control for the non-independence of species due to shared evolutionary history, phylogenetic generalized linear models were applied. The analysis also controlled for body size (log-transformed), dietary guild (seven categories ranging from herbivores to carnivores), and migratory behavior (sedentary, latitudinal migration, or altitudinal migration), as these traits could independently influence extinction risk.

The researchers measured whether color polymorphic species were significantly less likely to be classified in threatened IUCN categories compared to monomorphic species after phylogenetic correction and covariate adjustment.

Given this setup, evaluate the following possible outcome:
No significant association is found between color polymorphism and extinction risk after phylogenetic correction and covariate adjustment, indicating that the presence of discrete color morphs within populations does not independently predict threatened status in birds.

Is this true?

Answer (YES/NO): NO